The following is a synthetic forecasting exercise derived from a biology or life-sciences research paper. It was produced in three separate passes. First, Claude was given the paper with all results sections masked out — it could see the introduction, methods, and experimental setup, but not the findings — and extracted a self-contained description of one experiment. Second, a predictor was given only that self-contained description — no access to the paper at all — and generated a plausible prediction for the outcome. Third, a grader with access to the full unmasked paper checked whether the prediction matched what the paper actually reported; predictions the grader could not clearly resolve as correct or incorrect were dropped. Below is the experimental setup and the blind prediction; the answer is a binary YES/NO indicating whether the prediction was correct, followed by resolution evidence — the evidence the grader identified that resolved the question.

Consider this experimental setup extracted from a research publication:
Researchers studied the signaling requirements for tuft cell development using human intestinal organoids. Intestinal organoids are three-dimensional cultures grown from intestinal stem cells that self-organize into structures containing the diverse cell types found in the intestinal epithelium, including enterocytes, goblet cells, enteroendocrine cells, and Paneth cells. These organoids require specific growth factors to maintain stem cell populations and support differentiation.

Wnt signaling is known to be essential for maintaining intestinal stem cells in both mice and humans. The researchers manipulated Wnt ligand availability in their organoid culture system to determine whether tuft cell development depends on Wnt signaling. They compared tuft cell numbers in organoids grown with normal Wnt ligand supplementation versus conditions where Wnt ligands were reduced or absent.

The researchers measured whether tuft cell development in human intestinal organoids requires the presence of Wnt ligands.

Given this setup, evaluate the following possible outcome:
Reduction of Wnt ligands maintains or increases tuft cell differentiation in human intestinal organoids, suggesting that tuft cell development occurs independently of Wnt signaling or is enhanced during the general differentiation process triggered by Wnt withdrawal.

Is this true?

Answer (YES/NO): NO